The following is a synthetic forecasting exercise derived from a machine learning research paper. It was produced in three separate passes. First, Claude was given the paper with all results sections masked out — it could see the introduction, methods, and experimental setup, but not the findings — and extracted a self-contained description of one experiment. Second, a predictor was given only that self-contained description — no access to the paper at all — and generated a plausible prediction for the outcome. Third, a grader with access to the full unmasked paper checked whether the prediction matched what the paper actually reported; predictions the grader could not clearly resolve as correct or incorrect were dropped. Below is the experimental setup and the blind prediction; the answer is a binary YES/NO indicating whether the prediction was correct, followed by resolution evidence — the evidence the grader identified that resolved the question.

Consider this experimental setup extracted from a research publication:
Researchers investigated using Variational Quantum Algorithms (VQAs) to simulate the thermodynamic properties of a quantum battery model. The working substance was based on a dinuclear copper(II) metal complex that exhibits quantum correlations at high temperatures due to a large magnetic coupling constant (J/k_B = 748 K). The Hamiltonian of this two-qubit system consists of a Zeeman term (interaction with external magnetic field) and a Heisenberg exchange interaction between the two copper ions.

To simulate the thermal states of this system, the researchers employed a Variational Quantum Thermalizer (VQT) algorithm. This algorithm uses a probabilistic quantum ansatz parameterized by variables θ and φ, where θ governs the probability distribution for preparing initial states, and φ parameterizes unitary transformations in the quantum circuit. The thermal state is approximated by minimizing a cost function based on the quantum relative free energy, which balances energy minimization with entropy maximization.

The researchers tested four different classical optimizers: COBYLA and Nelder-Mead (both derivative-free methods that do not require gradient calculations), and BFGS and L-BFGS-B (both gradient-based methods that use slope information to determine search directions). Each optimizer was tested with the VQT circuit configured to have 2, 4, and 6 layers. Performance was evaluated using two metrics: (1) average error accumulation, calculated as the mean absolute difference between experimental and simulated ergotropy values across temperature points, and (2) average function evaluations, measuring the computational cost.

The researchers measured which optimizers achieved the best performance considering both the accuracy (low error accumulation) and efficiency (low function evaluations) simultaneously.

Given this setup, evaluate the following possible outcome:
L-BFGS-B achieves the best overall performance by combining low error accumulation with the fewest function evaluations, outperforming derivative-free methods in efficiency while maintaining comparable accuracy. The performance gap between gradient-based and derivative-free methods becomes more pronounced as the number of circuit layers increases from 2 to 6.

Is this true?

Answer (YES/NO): NO